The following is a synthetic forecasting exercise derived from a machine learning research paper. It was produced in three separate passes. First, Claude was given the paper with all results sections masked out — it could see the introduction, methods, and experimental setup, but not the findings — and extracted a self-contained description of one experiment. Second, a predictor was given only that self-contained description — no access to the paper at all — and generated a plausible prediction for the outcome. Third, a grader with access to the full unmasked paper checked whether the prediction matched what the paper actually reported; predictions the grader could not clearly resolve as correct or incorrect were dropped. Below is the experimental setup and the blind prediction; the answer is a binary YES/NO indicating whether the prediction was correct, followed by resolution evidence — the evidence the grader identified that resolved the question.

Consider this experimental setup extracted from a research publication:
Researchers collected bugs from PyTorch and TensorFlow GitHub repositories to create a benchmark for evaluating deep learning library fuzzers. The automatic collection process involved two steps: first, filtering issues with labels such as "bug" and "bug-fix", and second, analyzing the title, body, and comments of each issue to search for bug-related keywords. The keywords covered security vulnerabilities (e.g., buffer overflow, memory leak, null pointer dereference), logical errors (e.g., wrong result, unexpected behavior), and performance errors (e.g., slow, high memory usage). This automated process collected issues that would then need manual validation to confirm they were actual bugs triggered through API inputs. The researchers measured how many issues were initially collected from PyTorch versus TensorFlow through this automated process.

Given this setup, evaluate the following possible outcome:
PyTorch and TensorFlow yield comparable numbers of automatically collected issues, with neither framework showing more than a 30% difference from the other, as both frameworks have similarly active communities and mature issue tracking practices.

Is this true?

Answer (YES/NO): NO